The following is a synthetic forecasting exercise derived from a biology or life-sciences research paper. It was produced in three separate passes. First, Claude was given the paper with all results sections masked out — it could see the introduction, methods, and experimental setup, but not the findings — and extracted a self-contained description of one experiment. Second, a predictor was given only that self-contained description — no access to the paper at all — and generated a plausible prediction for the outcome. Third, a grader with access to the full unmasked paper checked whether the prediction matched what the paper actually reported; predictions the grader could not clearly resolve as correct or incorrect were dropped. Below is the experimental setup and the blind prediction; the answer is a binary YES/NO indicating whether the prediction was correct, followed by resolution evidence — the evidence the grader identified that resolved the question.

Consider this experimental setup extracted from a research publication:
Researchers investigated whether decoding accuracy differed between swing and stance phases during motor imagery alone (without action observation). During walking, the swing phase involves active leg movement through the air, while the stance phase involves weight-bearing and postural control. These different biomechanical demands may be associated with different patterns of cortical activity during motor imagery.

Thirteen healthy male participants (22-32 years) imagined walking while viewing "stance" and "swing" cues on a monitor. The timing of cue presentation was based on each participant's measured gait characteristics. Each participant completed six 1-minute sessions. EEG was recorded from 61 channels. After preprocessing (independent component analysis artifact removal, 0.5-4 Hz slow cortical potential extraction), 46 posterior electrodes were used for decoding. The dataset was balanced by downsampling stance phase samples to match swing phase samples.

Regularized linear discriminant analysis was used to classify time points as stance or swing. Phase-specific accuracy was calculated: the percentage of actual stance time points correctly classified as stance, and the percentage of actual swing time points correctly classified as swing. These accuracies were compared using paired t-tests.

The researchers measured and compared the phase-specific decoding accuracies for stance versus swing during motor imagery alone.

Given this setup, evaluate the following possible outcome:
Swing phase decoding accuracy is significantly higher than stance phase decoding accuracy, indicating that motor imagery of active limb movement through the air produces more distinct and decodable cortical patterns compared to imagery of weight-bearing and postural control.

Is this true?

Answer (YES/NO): NO